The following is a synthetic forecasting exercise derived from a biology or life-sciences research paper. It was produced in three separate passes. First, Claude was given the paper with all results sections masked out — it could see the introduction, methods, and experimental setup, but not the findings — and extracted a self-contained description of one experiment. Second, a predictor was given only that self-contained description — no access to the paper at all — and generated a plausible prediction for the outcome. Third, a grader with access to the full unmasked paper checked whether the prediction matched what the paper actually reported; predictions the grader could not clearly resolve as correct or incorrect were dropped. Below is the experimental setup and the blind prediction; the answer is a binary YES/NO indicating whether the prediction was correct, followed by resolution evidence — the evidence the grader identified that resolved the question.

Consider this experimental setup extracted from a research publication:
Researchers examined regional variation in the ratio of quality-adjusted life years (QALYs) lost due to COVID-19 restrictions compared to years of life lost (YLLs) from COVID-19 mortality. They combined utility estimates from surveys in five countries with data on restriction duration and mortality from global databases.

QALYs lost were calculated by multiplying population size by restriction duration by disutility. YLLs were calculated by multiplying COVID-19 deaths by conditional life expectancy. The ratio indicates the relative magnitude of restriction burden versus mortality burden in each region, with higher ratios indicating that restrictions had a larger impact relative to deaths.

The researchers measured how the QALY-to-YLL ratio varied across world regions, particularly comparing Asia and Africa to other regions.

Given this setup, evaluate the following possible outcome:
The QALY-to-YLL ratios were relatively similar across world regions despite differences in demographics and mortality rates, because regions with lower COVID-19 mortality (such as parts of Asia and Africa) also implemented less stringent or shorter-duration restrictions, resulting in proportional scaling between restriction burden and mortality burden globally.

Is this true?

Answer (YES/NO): NO